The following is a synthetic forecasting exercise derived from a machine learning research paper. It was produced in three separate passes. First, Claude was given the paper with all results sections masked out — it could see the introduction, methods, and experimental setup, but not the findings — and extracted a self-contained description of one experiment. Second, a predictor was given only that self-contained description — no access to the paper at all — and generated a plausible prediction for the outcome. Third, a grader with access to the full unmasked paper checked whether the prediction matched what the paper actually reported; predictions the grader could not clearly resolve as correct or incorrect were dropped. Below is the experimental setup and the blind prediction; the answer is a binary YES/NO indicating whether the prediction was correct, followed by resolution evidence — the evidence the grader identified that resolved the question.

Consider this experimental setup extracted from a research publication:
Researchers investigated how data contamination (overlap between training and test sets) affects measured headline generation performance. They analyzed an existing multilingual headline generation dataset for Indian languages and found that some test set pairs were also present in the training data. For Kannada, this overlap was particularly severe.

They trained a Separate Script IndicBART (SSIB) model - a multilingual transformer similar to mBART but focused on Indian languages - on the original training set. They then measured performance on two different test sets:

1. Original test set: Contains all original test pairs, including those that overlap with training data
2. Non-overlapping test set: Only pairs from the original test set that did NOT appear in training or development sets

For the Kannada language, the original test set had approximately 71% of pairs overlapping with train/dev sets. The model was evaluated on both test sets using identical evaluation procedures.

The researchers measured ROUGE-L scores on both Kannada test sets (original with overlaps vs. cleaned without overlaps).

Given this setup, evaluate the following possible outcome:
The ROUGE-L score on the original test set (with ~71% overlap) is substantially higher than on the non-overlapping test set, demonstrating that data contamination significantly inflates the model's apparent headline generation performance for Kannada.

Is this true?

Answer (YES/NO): YES